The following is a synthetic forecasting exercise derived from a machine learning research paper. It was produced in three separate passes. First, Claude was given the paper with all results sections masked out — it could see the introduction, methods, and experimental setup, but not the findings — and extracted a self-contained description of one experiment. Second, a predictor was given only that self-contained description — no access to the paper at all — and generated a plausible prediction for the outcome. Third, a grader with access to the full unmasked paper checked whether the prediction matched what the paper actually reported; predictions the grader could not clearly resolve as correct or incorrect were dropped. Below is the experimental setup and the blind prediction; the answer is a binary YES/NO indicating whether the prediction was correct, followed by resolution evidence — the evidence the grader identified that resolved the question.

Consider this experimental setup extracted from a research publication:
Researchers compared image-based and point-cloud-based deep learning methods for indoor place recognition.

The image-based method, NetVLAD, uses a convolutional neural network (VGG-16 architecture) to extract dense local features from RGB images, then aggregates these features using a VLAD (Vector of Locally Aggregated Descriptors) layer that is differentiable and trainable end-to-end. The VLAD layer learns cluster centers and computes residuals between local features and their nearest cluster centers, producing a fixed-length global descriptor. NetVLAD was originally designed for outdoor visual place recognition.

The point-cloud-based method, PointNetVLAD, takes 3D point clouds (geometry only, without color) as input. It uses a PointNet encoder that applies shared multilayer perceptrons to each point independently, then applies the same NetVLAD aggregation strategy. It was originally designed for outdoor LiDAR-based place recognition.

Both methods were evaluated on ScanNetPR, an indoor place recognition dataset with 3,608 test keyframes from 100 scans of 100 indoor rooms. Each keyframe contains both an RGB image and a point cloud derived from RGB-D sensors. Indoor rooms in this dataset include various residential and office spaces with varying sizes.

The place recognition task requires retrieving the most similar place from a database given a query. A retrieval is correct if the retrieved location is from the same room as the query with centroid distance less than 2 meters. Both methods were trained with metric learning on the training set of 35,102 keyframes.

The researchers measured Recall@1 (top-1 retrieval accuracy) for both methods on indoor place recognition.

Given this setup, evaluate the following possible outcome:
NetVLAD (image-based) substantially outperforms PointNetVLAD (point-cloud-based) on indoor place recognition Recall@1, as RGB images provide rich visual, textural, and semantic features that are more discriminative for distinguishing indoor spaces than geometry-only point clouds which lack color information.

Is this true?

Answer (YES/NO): YES